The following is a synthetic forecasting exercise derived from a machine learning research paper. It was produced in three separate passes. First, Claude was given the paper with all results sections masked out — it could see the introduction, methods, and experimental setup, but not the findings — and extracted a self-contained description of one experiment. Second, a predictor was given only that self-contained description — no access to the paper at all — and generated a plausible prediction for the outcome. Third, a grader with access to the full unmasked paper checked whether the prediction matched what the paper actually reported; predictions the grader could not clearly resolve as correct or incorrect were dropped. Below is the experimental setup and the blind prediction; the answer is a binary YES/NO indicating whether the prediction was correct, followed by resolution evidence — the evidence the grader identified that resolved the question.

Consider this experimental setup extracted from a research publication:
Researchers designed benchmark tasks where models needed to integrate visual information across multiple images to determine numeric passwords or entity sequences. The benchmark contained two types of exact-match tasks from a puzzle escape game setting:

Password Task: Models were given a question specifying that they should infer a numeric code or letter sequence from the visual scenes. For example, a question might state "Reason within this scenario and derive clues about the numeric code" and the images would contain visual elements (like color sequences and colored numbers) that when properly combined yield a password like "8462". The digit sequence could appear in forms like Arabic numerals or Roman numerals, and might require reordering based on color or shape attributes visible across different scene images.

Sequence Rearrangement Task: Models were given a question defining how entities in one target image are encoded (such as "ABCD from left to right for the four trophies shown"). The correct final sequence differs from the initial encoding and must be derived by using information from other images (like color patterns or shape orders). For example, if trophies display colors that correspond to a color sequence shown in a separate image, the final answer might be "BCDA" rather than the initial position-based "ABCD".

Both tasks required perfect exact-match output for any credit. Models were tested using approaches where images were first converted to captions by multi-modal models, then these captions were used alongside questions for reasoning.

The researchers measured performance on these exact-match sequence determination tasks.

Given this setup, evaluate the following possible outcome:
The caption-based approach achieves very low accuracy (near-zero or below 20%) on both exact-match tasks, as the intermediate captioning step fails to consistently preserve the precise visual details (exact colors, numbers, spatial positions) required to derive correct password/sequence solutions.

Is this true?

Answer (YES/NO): YES